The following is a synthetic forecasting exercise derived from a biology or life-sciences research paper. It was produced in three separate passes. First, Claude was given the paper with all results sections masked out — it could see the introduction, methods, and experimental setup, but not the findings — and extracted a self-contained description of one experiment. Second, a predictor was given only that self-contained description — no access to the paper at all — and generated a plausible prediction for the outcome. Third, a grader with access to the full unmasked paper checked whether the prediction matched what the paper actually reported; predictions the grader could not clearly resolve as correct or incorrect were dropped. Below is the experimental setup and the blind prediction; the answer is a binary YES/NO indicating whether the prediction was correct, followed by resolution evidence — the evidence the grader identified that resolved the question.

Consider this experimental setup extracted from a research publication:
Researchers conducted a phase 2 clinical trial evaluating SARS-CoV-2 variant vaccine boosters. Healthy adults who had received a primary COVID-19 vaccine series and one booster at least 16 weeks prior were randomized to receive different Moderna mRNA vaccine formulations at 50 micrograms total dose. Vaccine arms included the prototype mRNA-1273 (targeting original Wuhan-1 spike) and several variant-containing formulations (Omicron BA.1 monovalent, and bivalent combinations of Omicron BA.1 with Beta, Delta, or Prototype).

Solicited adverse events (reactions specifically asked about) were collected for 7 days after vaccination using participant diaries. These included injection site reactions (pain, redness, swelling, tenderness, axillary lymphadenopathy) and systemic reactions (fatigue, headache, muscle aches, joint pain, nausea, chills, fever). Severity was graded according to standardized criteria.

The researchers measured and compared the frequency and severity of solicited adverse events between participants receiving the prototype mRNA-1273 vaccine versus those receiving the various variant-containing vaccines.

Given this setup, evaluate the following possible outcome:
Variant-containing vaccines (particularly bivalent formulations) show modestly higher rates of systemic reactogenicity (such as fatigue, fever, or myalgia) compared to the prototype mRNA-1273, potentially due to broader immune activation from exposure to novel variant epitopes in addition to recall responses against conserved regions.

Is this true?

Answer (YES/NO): NO